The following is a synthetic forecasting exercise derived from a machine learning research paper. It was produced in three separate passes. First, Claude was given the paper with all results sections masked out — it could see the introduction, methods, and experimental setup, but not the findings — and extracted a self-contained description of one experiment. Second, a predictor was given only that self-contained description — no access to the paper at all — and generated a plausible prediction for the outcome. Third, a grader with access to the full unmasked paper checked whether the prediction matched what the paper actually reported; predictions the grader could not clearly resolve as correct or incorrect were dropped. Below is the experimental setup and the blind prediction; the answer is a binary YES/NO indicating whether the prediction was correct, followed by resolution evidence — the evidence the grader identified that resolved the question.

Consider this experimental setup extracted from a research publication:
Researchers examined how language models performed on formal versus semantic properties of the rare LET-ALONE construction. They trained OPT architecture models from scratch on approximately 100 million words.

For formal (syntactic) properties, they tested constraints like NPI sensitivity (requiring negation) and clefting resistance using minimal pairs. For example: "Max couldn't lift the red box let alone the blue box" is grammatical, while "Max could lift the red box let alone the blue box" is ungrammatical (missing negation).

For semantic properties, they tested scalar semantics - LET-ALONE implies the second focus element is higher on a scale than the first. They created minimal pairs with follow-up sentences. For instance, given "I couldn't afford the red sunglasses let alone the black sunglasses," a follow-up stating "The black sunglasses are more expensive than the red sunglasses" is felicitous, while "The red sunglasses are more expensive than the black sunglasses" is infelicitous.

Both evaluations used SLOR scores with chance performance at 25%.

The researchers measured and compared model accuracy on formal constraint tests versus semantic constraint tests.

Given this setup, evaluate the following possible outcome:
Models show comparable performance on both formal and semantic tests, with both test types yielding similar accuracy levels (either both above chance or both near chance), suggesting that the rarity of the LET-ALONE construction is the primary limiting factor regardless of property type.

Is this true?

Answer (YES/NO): NO